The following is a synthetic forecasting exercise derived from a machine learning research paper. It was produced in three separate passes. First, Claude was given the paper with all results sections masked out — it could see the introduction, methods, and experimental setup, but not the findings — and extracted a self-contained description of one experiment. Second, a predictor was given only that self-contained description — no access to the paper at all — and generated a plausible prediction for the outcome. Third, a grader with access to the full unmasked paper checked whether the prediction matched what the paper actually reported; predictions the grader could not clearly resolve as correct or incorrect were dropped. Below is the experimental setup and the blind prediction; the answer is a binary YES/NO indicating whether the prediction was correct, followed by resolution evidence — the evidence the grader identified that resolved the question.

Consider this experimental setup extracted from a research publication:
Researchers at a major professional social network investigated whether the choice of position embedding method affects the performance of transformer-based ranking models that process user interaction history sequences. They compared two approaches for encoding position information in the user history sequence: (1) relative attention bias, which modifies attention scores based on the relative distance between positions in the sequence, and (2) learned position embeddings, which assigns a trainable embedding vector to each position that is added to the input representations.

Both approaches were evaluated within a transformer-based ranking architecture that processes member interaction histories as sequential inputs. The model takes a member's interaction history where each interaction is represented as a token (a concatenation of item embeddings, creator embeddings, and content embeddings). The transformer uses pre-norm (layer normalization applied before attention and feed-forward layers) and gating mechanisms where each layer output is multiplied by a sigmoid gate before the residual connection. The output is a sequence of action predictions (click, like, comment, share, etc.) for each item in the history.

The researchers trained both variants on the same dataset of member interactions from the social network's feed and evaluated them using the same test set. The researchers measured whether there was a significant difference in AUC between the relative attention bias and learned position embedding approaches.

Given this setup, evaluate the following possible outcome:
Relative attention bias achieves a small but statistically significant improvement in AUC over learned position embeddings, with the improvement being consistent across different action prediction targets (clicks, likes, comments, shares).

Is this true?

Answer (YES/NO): NO